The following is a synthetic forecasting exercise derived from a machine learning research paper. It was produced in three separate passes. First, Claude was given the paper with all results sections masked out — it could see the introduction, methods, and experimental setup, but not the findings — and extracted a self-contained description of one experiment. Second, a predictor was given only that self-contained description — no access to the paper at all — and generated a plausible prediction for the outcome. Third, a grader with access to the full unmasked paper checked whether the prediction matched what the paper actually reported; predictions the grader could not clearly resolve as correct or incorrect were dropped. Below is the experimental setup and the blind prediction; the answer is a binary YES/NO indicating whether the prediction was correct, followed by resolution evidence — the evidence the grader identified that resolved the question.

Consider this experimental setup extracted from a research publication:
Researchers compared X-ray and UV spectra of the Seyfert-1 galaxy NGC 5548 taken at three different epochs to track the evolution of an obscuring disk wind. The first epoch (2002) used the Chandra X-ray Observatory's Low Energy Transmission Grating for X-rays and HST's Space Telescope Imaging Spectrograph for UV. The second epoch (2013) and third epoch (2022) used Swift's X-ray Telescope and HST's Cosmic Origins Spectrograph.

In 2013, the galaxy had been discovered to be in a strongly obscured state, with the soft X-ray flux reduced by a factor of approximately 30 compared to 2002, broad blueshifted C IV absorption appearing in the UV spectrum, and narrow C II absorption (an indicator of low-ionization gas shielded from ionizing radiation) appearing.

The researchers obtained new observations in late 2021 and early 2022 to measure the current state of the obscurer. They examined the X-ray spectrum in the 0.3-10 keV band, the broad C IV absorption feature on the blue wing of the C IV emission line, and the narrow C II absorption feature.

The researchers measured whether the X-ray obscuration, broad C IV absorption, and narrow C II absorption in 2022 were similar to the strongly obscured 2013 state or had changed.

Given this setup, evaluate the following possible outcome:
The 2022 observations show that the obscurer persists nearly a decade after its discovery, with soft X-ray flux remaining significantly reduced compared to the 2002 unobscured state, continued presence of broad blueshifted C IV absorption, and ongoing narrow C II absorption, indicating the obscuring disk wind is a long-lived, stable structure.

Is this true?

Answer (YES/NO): NO